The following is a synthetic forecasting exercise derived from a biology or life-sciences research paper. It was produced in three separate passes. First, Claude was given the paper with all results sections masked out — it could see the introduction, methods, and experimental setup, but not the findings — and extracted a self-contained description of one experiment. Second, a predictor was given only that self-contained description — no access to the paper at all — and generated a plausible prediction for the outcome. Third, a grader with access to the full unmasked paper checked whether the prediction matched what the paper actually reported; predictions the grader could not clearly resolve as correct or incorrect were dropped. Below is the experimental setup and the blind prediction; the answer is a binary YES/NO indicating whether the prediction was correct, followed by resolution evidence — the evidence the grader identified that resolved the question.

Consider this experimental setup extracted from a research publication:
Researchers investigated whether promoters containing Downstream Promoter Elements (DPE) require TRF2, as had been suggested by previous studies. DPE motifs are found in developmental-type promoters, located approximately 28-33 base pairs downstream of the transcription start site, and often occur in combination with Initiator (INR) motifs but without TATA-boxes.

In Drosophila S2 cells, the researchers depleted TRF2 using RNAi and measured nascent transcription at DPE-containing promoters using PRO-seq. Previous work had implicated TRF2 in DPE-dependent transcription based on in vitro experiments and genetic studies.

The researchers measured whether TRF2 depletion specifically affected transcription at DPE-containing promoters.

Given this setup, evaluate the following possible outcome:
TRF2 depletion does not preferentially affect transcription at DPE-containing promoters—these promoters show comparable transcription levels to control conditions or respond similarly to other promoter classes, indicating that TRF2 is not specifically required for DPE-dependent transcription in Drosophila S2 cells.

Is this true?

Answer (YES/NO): NO